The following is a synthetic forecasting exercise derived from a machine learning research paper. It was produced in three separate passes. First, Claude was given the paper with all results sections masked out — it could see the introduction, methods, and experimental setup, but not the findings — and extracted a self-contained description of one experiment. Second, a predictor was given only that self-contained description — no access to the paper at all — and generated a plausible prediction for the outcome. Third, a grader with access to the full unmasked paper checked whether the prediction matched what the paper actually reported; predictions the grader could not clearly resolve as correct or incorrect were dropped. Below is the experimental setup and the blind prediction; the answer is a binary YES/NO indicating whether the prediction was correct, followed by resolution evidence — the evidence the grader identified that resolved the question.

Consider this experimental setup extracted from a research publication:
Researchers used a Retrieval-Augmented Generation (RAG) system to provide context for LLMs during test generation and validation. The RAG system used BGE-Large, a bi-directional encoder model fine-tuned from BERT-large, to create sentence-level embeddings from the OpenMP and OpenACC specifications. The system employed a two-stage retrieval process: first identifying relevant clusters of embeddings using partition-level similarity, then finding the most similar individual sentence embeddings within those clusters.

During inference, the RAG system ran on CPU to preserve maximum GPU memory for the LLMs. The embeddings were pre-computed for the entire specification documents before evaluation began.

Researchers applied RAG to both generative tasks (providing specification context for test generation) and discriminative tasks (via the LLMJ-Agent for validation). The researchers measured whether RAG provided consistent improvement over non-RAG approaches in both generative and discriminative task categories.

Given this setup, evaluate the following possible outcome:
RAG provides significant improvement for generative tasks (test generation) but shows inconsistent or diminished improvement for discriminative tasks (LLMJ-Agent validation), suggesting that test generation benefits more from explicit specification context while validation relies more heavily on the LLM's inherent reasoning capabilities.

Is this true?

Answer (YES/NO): NO